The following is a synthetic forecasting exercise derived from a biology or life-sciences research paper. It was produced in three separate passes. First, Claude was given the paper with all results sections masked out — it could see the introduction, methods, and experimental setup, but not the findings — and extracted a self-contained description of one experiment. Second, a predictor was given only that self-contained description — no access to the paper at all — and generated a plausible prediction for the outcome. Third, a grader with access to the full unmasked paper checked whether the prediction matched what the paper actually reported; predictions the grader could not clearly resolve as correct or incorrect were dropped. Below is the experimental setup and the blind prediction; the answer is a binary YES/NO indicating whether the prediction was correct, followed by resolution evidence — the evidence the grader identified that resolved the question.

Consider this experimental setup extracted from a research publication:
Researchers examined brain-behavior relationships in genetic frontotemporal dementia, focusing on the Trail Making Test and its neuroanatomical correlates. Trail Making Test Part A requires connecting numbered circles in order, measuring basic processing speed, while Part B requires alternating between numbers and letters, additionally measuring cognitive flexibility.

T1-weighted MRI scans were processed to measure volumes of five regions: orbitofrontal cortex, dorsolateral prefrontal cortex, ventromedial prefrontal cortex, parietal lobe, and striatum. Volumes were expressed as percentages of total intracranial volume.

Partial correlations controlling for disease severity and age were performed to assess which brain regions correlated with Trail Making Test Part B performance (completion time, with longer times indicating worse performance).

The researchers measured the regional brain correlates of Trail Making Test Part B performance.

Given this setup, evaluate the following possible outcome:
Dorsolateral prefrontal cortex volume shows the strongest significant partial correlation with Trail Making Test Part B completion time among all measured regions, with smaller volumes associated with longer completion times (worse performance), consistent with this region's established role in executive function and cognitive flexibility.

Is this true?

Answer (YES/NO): NO